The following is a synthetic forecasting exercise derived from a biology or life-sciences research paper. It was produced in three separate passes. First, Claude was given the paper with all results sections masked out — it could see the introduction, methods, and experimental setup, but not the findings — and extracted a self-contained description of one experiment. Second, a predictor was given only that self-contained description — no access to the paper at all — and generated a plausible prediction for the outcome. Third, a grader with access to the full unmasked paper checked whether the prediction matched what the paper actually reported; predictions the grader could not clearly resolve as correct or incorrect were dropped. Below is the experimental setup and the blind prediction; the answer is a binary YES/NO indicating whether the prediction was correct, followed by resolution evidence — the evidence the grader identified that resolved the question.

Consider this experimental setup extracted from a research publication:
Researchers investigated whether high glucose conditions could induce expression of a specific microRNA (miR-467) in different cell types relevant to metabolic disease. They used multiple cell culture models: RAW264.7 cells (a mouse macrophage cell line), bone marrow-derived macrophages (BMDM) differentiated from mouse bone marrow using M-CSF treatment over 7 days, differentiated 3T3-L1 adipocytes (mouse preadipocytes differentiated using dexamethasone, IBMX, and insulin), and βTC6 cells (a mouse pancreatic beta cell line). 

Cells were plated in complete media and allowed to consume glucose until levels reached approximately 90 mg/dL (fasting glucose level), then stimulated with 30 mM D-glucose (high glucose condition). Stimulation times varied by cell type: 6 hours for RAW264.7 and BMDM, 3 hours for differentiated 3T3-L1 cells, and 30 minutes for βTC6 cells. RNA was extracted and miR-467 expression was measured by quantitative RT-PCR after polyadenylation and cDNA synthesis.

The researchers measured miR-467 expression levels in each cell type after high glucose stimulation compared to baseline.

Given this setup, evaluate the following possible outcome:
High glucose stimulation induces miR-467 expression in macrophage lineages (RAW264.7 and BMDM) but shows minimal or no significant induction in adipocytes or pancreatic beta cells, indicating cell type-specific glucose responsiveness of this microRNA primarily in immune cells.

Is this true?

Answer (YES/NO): NO